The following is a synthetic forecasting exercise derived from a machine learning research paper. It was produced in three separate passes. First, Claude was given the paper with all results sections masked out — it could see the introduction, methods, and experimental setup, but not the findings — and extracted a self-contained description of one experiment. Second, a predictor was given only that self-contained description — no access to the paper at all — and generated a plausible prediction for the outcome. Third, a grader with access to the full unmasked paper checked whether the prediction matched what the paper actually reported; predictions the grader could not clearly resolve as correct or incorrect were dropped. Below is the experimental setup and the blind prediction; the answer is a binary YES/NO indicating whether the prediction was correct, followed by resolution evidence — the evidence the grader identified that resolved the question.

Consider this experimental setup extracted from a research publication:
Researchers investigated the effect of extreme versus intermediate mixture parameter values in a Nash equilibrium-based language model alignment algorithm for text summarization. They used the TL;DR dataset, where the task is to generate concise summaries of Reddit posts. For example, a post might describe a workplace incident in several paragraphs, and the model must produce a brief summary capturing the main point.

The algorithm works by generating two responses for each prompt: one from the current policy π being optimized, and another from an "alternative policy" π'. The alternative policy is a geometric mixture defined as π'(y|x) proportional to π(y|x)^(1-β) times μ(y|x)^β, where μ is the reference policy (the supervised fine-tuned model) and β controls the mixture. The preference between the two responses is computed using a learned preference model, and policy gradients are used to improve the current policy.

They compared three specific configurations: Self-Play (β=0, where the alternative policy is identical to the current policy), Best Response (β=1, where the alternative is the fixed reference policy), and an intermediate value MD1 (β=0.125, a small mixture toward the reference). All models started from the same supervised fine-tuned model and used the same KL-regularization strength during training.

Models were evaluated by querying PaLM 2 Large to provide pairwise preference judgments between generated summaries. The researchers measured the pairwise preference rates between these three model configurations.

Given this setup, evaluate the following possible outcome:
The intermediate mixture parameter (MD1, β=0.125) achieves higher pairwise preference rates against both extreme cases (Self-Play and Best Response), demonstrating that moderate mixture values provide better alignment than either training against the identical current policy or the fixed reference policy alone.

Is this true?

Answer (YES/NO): YES